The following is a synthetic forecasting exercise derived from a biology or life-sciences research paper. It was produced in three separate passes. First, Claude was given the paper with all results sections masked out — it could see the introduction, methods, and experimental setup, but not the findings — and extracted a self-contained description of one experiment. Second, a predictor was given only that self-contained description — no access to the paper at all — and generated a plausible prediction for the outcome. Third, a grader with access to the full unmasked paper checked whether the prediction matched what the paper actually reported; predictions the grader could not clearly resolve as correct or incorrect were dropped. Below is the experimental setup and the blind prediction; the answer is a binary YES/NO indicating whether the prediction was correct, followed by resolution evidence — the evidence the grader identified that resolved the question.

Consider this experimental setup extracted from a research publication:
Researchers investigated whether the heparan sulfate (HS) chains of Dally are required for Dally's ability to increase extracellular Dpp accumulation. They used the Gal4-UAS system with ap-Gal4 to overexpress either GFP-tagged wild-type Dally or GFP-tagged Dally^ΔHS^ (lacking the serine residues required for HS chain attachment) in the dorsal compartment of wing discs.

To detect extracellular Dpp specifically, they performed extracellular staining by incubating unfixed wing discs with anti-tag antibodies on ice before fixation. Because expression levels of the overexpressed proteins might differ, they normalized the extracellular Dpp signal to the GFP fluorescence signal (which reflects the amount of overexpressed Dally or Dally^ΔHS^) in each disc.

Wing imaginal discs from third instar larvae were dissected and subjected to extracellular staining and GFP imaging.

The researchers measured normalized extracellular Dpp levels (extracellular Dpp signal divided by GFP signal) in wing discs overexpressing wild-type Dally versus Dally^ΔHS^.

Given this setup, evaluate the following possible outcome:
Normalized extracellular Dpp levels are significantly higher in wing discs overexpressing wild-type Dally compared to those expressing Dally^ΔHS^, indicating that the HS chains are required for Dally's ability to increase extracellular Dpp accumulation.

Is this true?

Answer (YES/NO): NO